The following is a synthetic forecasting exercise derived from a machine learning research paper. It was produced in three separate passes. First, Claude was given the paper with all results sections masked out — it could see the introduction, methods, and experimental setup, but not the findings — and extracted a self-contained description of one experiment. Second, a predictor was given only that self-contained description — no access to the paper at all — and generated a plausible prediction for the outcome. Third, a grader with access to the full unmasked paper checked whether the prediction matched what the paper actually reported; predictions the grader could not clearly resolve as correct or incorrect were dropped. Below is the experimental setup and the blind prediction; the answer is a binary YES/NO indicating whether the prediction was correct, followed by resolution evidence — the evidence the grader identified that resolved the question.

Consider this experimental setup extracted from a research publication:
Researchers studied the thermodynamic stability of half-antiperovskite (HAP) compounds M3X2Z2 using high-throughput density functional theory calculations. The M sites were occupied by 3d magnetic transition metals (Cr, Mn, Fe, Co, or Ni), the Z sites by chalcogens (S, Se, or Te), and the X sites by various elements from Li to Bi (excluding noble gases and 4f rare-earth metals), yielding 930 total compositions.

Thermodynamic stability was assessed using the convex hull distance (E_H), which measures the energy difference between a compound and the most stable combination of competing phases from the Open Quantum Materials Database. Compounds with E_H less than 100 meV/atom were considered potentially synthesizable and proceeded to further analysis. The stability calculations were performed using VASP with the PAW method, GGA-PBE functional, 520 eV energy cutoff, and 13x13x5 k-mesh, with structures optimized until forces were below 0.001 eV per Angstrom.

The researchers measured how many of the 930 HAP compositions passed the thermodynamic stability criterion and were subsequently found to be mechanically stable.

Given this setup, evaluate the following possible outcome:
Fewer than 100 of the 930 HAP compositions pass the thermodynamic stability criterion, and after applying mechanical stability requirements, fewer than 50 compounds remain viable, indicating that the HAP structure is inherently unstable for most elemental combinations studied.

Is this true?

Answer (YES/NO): NO